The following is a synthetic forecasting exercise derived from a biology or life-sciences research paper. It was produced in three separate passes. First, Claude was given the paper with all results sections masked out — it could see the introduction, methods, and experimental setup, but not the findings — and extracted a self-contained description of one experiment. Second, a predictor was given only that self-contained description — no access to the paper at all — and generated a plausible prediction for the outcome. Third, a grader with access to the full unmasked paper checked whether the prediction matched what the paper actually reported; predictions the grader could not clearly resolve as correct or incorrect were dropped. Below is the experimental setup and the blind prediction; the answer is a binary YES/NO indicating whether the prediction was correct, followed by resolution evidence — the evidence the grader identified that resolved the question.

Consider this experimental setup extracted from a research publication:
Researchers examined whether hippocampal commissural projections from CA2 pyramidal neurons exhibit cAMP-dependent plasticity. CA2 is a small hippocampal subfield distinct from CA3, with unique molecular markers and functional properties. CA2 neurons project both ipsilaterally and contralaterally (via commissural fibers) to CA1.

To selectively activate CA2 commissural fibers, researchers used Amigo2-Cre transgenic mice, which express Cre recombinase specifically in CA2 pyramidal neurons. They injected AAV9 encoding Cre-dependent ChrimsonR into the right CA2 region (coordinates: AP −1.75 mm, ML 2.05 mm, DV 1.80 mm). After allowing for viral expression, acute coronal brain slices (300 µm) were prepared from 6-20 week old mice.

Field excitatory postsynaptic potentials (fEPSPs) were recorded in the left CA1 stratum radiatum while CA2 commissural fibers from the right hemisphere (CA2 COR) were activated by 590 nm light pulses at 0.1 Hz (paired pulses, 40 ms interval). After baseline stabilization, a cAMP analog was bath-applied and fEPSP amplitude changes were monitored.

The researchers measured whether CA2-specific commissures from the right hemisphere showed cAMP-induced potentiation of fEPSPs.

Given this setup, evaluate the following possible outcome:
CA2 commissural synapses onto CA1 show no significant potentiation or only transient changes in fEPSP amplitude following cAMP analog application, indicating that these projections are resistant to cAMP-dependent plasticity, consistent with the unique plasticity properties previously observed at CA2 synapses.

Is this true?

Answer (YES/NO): YES